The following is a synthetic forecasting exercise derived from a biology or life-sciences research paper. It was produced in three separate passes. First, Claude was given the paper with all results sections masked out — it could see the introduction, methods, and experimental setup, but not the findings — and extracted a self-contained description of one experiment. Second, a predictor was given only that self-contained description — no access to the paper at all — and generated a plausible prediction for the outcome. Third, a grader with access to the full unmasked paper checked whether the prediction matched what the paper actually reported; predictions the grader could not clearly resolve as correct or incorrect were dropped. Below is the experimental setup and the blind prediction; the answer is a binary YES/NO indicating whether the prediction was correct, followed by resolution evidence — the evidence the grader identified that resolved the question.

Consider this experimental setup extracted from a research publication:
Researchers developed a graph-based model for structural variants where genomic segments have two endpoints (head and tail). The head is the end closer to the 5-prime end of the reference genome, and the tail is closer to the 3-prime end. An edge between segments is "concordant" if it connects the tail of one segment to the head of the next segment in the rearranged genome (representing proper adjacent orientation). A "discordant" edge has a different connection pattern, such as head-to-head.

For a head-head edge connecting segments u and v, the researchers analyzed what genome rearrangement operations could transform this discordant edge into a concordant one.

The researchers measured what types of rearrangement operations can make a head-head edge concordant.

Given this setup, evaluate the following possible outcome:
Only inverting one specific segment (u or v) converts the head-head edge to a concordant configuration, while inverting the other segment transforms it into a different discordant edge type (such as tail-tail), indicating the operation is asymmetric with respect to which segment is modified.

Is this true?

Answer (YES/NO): NO